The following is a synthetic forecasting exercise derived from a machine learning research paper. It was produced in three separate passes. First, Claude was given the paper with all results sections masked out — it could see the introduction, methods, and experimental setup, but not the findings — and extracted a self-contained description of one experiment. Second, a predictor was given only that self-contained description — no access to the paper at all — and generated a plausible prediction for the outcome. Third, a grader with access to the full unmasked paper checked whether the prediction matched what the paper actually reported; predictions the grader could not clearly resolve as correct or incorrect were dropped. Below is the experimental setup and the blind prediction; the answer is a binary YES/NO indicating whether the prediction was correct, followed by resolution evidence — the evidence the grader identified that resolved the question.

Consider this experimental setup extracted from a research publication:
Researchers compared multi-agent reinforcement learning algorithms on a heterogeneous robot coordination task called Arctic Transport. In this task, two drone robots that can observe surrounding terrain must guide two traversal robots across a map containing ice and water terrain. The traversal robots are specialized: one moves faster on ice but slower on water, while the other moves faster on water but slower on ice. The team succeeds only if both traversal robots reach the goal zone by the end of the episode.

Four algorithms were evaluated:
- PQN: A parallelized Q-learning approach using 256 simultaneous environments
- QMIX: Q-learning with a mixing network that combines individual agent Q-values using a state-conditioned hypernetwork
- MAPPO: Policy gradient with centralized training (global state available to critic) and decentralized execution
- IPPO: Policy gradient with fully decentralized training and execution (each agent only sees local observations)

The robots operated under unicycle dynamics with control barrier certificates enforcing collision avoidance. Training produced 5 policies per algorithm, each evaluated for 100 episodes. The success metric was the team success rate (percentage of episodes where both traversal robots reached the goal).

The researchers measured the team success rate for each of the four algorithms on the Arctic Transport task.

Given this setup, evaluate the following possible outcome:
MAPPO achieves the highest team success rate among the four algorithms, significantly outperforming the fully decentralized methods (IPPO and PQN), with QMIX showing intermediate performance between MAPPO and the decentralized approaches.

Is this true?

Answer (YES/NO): NO